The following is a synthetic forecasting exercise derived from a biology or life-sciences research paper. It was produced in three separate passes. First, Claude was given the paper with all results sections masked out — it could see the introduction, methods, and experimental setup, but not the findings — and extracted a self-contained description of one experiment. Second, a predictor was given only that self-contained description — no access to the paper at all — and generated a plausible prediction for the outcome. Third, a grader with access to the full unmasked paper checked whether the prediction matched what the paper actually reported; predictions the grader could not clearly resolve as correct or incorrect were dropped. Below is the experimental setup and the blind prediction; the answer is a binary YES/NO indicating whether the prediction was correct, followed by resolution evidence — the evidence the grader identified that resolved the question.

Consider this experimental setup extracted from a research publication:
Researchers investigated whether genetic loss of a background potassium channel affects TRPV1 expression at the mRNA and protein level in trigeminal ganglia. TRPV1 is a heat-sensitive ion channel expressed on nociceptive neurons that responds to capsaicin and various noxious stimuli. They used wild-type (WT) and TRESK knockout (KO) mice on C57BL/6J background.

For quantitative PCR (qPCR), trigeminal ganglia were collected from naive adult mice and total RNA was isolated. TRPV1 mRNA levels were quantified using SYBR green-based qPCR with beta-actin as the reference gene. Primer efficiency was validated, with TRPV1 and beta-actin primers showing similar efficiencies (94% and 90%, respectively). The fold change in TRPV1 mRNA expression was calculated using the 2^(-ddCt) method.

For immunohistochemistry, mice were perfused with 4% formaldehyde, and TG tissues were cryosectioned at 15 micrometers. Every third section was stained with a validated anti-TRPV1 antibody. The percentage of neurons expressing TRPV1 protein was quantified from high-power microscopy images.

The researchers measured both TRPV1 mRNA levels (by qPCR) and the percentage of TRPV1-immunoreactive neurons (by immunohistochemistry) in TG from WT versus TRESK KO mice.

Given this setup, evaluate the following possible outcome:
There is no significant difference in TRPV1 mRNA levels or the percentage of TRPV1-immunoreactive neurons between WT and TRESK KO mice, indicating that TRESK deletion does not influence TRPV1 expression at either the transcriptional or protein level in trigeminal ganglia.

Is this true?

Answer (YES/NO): NO